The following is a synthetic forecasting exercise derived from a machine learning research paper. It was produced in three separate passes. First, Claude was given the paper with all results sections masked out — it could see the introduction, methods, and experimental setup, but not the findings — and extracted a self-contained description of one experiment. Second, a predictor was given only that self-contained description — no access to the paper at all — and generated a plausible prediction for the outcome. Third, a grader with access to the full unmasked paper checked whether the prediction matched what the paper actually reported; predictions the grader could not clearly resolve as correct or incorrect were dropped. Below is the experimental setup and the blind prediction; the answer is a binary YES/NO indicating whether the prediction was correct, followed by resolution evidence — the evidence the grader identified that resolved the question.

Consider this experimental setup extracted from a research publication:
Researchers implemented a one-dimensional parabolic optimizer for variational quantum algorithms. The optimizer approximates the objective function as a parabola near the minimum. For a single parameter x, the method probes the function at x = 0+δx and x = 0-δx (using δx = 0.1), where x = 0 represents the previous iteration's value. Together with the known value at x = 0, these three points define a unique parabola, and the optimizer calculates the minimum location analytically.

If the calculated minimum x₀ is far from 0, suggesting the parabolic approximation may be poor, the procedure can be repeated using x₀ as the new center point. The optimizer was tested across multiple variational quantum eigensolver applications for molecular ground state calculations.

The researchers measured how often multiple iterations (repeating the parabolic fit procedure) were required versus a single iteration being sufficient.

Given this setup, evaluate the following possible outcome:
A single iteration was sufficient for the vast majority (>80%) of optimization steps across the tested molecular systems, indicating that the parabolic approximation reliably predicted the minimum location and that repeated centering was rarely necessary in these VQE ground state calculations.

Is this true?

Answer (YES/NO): YES